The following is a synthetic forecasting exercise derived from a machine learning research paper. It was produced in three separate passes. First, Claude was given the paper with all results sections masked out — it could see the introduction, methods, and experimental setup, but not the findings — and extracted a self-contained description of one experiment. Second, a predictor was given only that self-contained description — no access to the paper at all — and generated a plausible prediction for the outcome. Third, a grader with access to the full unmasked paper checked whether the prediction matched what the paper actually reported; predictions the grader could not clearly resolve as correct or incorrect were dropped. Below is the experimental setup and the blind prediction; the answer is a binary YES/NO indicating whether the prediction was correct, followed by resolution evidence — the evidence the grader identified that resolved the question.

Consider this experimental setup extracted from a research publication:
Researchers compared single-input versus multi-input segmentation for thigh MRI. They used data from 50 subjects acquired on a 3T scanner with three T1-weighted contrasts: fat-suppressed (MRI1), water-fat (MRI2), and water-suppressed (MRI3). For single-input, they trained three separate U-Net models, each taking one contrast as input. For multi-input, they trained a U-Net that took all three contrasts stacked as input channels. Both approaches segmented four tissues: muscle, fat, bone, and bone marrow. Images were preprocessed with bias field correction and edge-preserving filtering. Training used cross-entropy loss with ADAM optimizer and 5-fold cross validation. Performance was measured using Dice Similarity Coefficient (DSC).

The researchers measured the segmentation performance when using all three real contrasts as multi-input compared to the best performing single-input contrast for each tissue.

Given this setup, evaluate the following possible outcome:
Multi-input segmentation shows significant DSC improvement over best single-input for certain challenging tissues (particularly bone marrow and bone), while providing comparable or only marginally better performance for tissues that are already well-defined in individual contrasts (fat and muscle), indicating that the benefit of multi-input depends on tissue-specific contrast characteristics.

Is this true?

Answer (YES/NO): NO